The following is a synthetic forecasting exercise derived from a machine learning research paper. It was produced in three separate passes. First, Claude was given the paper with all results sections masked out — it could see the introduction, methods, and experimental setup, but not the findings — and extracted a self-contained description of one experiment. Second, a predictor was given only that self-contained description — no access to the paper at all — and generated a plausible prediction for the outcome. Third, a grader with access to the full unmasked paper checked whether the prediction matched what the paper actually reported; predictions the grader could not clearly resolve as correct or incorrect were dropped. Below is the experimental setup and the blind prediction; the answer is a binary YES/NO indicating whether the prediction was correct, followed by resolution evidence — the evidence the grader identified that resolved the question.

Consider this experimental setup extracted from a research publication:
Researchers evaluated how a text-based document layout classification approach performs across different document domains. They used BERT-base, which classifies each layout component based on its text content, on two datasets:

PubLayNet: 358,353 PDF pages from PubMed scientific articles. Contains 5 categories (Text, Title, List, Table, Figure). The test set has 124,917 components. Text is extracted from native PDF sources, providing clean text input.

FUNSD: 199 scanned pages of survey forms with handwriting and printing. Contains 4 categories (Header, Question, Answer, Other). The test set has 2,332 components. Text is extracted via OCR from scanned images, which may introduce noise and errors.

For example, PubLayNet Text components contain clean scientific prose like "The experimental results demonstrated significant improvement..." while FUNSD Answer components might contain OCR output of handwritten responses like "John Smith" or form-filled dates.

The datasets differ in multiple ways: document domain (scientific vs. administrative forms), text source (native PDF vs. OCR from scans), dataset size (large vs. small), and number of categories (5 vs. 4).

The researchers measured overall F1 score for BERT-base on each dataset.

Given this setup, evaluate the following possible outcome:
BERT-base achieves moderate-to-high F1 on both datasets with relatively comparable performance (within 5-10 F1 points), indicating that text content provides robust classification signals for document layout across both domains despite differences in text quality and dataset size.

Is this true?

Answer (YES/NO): NO